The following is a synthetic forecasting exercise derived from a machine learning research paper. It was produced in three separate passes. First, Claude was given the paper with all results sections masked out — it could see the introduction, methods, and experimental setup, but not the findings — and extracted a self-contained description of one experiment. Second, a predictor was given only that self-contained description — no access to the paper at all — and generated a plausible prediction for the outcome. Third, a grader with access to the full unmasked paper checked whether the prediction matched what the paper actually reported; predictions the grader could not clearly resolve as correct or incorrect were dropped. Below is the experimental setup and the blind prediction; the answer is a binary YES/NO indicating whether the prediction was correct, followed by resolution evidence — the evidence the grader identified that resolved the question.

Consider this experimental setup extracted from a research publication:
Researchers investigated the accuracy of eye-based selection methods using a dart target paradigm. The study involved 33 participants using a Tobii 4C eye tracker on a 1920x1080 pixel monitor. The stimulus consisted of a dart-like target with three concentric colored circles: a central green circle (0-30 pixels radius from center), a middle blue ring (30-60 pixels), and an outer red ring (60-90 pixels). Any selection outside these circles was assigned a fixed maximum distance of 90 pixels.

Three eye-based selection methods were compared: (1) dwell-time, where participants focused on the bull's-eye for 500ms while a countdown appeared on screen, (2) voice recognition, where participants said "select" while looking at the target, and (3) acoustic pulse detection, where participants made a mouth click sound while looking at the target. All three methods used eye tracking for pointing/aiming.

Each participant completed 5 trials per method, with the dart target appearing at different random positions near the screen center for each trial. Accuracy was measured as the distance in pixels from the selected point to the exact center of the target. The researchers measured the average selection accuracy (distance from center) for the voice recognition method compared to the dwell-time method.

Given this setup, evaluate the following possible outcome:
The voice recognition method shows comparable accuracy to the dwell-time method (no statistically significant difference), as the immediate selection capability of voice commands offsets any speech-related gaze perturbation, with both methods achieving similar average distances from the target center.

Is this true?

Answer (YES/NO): NO